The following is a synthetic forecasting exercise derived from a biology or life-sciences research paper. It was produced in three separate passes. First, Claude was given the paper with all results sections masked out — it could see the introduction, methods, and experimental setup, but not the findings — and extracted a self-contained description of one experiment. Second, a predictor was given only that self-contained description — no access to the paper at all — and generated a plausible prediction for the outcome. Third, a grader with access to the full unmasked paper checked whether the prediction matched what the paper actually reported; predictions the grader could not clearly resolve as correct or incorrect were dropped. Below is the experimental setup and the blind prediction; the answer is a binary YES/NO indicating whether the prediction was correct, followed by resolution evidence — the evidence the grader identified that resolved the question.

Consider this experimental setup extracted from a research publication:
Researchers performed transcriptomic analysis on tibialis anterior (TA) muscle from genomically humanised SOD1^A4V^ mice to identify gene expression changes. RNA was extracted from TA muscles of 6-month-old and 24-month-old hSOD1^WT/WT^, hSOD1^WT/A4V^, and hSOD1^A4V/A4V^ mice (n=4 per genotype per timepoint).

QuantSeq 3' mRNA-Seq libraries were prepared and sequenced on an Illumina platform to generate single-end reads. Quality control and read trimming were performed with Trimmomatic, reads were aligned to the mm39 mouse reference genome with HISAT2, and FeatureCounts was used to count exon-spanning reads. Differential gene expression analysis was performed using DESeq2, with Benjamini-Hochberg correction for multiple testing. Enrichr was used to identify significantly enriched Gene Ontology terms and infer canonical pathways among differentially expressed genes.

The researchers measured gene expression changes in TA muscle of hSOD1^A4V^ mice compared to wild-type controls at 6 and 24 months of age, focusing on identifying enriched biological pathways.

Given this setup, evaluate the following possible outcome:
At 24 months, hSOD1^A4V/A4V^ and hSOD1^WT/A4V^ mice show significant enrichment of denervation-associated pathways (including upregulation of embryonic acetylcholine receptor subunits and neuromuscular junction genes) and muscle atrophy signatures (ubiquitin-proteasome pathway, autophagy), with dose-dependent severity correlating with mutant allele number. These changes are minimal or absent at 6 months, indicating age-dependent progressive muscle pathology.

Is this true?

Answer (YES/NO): NO